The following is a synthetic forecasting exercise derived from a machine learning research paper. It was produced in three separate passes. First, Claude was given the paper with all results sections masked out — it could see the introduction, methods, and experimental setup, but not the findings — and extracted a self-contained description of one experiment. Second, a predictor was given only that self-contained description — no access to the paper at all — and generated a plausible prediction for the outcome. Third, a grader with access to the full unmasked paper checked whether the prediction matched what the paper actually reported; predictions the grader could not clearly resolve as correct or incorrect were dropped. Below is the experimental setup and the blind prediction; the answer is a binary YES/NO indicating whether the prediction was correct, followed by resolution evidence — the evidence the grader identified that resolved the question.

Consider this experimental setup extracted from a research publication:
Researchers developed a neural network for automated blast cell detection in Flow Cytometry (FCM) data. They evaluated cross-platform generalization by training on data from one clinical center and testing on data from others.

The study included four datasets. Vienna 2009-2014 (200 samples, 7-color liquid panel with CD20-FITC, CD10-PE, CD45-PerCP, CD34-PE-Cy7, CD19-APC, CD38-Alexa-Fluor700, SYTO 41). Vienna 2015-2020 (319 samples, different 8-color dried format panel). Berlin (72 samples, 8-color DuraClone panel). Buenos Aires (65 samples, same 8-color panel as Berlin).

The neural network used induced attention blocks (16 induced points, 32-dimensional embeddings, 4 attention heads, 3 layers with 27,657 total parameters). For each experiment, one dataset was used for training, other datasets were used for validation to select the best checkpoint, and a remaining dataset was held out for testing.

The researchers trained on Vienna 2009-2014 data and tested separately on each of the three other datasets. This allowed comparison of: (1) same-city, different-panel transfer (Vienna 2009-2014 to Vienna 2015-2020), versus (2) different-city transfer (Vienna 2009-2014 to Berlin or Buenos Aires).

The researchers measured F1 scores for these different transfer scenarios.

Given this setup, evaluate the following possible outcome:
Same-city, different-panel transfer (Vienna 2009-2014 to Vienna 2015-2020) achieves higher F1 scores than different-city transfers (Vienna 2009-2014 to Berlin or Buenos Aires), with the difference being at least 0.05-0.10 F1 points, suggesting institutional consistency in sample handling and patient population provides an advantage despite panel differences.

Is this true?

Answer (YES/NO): NO